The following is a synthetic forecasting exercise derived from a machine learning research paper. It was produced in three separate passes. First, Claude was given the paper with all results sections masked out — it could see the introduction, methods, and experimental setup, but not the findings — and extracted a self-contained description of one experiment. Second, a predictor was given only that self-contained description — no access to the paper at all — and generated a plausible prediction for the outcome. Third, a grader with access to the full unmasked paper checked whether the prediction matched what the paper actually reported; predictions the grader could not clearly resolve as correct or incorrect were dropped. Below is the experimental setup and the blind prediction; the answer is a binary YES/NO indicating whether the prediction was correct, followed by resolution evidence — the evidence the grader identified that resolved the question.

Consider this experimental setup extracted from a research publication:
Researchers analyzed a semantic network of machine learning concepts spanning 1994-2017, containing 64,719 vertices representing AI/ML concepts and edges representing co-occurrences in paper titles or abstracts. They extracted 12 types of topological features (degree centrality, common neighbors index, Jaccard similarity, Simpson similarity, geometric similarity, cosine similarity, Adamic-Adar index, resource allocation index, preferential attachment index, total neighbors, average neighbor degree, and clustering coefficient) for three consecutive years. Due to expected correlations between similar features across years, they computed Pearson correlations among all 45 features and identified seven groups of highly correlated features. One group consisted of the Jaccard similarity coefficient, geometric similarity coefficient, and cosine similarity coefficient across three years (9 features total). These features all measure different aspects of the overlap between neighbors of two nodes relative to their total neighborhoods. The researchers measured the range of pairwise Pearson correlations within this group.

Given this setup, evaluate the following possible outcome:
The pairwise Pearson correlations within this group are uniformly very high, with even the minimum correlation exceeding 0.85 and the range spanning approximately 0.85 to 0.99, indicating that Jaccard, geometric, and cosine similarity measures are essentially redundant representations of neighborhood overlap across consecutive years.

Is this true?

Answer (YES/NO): NO